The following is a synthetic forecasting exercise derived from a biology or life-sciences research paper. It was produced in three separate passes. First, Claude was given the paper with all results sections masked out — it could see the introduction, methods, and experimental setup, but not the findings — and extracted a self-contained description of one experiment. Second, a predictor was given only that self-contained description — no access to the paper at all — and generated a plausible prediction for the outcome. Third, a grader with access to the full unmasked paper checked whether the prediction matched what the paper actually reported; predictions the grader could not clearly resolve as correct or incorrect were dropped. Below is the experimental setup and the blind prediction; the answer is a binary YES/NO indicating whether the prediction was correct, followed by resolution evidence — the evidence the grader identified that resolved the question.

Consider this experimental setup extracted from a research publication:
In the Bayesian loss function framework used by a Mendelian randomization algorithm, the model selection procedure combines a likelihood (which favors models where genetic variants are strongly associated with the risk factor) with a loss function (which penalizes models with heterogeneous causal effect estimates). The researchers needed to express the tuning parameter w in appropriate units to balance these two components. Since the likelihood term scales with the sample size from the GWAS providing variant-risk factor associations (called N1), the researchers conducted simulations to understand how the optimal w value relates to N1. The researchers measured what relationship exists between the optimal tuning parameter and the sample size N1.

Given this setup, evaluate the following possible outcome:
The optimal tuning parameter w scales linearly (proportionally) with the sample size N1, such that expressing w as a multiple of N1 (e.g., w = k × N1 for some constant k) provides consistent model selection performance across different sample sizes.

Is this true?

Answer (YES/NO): YES